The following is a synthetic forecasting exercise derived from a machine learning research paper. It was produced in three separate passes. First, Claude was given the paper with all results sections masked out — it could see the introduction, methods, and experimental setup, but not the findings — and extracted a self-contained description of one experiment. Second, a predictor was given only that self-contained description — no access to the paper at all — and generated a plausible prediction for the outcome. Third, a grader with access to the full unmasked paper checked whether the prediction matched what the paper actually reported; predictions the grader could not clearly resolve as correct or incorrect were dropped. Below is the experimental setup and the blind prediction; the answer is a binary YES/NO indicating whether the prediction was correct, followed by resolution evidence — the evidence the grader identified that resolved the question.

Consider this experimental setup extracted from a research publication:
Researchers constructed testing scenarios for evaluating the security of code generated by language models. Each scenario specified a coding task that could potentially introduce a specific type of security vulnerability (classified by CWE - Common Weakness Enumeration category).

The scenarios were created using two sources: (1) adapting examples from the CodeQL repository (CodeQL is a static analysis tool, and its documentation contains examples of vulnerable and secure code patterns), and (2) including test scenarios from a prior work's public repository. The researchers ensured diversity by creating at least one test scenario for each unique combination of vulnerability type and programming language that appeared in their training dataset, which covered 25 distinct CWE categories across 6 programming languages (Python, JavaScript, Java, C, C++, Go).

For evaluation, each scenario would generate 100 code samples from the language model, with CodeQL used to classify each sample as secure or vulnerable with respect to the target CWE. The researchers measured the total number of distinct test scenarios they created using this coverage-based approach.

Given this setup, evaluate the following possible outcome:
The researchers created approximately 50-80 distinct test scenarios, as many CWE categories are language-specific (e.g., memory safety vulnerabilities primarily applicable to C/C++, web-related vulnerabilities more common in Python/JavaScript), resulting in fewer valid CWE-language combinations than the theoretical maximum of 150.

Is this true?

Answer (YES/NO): YES